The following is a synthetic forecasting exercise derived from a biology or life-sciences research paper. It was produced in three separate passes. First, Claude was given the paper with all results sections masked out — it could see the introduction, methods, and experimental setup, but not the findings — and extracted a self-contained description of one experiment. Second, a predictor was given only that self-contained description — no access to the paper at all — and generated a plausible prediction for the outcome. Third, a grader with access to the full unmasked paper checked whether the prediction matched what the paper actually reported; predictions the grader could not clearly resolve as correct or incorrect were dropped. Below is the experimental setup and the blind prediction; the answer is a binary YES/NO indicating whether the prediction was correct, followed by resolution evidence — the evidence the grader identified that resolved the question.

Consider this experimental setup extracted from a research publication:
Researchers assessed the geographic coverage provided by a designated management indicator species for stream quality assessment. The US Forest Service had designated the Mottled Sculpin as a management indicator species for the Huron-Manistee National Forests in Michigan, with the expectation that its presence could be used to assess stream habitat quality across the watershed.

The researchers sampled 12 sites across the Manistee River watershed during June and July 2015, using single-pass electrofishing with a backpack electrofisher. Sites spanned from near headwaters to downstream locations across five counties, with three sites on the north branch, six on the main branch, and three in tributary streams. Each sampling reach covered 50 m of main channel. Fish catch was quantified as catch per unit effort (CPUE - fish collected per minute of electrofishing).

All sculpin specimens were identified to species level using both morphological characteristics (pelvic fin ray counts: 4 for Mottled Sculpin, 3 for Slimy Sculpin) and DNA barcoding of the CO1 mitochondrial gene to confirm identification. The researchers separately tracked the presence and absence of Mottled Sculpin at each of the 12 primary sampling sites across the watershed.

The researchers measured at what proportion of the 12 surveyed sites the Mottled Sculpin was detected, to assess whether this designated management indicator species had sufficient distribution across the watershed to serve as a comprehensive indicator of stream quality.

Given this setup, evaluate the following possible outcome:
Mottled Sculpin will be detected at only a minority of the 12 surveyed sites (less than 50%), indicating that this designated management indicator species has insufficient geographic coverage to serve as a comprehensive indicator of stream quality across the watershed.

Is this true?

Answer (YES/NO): NO